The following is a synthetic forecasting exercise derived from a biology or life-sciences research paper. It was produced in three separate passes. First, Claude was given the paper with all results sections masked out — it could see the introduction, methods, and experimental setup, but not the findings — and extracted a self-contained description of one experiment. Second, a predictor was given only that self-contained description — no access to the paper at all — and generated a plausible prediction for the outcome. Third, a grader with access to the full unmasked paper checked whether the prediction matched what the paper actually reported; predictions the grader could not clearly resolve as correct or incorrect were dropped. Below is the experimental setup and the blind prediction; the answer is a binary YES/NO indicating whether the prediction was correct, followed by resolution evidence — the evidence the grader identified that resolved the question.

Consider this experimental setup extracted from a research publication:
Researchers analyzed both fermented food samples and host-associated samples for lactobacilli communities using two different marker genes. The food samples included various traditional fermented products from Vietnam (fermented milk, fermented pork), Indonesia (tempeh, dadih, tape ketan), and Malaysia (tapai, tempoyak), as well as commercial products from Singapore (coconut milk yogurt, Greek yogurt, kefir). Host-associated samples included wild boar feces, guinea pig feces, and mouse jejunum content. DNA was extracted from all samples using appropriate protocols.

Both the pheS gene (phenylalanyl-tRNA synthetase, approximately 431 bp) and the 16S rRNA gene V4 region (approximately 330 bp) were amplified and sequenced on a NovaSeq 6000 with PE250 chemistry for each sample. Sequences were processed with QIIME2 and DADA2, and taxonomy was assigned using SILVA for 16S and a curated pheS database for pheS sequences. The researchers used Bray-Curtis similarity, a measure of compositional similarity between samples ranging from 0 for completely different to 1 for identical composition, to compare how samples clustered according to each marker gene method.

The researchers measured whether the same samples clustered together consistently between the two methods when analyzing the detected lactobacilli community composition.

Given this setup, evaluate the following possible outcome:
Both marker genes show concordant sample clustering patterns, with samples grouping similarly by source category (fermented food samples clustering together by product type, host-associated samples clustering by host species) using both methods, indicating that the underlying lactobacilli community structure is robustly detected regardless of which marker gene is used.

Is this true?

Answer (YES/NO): NO